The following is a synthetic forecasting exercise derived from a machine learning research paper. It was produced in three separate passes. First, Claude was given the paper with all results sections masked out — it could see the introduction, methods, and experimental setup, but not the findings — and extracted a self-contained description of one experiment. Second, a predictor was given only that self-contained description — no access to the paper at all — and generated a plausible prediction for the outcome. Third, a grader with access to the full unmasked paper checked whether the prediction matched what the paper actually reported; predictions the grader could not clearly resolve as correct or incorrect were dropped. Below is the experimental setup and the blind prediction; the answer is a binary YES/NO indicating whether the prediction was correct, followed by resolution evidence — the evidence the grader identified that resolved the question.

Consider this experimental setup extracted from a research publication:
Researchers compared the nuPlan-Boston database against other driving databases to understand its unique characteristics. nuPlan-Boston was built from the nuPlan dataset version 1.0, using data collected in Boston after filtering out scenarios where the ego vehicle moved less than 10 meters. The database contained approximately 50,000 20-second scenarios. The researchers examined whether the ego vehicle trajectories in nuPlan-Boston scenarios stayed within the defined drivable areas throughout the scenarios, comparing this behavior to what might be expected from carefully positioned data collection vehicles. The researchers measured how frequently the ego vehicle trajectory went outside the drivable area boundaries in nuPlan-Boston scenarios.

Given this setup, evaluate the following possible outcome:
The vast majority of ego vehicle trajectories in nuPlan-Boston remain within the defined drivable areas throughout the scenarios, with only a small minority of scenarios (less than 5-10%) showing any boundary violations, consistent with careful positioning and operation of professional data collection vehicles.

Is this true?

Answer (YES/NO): NO